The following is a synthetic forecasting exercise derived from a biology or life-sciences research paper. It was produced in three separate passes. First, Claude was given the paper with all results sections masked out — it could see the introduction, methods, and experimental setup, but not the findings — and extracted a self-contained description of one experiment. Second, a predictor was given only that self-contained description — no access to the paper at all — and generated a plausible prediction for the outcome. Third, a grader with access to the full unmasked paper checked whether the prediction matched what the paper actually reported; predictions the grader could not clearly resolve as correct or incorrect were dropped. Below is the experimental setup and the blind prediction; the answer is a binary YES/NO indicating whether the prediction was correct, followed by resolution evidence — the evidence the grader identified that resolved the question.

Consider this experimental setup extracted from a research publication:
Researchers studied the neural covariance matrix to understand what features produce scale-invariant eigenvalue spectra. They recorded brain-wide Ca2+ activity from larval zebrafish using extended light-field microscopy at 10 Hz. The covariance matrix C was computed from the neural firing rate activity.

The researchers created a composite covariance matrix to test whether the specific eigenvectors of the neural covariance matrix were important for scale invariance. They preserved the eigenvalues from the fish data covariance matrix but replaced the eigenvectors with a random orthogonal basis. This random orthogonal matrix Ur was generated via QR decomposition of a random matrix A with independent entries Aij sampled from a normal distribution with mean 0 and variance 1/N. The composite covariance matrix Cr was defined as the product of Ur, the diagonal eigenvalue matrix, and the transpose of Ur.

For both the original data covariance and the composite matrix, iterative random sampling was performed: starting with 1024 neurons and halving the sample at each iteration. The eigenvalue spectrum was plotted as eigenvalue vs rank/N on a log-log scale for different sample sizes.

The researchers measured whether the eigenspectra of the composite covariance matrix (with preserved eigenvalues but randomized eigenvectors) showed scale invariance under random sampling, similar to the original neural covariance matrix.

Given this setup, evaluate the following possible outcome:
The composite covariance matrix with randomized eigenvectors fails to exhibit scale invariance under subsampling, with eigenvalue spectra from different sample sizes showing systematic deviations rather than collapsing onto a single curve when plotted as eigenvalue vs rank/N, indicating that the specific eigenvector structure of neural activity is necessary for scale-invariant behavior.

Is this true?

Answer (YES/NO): YES